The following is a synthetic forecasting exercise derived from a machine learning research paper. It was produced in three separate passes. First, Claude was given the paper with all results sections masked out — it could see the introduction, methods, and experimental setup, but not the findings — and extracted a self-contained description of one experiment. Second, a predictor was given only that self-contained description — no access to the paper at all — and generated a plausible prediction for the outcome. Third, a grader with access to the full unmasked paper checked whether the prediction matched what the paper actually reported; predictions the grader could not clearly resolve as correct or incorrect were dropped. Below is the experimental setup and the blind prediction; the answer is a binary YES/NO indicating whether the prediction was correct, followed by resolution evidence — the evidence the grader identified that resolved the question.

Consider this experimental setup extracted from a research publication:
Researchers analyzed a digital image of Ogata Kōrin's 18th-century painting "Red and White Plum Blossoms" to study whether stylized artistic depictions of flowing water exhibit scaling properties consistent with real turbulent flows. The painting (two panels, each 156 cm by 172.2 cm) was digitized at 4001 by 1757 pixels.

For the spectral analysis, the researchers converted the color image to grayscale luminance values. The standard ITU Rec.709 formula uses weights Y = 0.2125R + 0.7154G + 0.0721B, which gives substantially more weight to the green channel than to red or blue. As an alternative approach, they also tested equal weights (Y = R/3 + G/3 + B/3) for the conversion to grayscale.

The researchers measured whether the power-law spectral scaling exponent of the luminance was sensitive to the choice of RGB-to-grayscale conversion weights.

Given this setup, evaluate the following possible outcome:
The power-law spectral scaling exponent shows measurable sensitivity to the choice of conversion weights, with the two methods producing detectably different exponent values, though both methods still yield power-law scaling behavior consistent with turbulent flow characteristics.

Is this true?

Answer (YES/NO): NO